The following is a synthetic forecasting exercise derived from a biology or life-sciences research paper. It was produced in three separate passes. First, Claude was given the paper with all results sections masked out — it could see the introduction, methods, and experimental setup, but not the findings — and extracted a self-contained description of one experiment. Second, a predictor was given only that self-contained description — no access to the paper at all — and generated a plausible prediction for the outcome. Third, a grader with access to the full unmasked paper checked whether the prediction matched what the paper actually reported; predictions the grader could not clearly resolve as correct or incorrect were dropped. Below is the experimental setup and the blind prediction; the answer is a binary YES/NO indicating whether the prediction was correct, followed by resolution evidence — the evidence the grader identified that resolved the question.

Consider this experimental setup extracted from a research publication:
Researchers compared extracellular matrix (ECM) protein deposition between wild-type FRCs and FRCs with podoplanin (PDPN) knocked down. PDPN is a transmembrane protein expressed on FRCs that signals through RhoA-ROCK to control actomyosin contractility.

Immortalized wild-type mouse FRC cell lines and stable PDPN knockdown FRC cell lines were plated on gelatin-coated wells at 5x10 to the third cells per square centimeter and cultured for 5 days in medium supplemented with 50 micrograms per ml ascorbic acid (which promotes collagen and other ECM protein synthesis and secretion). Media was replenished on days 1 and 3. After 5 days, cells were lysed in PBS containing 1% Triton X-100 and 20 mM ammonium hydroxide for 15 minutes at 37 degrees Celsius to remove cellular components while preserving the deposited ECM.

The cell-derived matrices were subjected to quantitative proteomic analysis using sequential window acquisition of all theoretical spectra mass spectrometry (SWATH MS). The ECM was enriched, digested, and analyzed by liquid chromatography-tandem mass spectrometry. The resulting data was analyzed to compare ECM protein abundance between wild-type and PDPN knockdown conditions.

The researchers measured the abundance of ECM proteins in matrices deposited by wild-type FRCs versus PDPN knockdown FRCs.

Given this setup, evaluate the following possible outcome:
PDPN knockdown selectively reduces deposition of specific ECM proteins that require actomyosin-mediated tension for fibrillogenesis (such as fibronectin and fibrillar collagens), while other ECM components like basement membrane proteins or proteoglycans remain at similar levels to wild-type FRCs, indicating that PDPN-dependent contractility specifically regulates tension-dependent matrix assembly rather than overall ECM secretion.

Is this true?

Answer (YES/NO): NO